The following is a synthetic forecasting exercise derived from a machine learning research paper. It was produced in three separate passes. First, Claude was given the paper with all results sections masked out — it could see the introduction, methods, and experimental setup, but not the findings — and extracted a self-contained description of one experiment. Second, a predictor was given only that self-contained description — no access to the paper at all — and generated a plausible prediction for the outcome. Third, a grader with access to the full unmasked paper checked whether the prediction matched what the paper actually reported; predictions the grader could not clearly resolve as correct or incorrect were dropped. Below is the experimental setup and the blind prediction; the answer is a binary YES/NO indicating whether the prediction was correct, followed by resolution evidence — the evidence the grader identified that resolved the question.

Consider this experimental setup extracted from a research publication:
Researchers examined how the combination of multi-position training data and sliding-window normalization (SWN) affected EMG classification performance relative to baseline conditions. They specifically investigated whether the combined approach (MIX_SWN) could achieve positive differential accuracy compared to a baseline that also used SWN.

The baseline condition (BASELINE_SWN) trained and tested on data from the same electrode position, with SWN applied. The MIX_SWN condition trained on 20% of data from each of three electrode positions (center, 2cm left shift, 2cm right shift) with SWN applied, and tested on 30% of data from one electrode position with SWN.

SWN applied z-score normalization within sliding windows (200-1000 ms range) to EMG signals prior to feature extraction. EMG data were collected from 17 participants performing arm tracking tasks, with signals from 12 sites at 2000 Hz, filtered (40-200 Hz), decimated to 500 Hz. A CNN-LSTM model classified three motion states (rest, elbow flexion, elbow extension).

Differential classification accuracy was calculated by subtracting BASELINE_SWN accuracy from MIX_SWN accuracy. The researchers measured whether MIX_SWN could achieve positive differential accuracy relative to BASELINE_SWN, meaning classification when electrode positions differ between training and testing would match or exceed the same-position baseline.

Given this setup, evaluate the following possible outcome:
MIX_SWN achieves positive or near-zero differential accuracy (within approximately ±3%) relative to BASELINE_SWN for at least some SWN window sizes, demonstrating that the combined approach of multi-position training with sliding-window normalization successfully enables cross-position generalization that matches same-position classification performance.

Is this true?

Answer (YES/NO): YES